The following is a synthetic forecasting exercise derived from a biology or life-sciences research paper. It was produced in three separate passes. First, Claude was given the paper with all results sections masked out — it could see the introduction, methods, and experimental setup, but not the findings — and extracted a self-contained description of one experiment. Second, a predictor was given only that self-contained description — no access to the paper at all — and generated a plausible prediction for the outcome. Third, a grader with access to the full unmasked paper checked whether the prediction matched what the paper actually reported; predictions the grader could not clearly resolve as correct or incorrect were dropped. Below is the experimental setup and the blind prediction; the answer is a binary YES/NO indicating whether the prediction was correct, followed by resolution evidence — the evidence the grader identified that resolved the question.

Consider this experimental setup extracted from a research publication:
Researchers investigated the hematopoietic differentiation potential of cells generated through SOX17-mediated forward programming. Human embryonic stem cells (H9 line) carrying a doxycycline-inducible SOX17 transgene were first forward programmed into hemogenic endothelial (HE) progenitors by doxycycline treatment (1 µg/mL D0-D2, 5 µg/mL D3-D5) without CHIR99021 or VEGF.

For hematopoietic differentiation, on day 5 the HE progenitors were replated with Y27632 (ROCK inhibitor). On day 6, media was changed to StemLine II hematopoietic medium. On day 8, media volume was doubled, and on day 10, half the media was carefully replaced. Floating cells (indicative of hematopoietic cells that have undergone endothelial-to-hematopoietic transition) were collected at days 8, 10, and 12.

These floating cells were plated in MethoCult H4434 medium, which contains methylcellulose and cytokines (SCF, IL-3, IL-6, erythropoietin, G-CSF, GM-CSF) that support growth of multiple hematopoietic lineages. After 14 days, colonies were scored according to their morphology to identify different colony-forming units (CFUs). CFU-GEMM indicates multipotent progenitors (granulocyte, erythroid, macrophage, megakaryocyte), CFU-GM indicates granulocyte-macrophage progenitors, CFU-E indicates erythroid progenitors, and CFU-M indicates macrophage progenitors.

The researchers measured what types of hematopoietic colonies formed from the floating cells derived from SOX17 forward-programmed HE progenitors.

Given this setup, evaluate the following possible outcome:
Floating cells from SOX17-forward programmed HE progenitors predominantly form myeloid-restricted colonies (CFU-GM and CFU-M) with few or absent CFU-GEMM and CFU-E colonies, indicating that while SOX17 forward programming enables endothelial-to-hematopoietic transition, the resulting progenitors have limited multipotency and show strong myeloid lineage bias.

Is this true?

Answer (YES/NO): NO